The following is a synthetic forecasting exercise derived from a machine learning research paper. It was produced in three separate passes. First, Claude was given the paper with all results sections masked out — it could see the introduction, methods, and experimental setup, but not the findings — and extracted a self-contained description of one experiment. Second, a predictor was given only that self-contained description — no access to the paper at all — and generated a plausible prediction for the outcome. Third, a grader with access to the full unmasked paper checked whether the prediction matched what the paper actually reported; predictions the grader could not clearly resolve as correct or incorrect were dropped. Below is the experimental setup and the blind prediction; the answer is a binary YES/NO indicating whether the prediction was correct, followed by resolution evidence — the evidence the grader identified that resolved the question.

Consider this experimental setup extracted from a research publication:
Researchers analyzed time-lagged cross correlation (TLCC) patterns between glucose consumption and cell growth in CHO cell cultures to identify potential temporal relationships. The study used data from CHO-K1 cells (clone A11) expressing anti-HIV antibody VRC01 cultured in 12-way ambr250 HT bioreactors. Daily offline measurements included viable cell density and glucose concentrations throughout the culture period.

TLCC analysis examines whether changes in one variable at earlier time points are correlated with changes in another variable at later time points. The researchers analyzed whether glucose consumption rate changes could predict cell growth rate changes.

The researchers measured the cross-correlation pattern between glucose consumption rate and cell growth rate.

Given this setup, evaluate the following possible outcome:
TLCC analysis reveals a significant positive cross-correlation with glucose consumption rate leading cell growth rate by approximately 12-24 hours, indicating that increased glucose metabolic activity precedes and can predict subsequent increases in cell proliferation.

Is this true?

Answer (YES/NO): NO